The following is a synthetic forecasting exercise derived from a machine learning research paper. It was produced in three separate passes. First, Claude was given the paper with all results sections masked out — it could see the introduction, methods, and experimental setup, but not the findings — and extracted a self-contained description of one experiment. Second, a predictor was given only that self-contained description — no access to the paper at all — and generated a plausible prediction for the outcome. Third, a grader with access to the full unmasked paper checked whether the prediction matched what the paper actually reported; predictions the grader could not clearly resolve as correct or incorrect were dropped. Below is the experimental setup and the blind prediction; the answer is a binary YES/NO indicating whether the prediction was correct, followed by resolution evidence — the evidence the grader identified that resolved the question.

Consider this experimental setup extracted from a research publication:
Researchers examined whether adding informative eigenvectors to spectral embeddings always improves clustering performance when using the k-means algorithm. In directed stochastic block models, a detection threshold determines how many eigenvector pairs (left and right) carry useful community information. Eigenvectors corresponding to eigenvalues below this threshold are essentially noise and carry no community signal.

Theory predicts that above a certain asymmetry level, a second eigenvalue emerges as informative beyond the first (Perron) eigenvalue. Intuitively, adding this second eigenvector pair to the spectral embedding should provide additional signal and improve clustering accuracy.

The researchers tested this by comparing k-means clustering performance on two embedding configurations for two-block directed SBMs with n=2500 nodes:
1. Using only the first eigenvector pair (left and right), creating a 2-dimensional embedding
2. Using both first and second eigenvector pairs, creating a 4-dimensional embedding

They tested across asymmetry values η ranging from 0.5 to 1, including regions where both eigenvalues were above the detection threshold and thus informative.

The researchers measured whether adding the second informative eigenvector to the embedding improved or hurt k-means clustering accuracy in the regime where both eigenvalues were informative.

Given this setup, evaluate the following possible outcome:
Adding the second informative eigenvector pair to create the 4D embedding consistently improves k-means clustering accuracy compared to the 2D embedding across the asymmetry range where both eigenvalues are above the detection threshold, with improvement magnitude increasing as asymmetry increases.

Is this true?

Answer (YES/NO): NO